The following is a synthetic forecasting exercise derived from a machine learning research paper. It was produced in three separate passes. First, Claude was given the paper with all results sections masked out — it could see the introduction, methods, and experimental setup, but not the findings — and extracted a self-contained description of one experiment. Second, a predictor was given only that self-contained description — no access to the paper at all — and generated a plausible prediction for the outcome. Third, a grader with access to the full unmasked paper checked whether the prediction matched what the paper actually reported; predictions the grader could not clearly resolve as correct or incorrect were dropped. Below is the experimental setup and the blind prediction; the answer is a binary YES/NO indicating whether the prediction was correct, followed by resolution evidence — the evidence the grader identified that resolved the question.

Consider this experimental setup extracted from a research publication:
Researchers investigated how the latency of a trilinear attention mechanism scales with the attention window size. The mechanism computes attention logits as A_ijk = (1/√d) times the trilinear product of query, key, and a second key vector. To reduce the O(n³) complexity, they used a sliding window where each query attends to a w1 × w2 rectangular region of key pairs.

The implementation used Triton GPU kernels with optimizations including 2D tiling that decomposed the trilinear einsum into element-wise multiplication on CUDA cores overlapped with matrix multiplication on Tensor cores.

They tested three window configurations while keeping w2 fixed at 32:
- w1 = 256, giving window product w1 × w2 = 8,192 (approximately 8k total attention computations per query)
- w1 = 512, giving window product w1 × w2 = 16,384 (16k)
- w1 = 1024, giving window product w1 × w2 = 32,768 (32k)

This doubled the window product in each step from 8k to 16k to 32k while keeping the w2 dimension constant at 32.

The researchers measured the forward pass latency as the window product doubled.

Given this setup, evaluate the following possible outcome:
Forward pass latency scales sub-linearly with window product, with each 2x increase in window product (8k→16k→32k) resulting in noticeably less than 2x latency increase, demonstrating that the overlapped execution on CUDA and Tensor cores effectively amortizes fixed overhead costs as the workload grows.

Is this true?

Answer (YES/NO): NO